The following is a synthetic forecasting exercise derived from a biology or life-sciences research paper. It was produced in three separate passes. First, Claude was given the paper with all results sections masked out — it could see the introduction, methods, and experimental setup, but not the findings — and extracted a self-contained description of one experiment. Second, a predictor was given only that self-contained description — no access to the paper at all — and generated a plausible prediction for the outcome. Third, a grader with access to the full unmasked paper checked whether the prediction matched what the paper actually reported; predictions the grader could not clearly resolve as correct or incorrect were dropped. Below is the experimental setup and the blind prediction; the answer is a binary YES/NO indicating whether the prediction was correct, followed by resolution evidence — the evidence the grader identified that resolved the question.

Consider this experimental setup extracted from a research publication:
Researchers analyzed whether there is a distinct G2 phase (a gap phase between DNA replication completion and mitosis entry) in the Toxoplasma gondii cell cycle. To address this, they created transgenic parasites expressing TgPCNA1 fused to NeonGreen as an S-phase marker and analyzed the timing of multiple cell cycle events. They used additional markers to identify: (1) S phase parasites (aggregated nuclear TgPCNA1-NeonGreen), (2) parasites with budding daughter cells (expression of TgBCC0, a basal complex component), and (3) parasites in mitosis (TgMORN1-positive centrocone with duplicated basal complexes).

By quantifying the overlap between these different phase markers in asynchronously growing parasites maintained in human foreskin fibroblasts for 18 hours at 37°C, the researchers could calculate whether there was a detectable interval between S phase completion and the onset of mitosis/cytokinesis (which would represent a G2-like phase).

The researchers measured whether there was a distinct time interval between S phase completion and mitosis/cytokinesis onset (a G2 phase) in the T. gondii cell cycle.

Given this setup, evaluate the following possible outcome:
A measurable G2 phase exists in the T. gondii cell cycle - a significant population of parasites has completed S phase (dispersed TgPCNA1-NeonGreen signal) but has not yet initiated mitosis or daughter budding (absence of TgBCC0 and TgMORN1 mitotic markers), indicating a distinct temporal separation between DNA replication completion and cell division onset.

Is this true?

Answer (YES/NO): NO